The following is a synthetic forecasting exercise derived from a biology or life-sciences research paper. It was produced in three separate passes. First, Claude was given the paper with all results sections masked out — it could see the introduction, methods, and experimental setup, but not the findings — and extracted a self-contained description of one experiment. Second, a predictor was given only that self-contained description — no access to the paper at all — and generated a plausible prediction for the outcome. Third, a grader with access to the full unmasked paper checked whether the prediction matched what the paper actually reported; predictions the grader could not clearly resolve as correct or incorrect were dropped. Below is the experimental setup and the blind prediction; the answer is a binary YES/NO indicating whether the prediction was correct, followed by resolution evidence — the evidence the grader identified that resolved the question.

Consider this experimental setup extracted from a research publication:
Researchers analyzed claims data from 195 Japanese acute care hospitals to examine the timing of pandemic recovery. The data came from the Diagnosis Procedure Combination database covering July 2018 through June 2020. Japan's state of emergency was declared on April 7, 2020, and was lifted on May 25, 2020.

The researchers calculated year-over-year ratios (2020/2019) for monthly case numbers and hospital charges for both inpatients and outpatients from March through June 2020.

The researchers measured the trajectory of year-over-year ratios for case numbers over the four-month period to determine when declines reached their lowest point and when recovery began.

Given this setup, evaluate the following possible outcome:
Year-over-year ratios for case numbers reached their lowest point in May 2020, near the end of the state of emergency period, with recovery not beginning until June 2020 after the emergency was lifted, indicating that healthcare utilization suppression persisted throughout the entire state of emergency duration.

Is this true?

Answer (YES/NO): YES